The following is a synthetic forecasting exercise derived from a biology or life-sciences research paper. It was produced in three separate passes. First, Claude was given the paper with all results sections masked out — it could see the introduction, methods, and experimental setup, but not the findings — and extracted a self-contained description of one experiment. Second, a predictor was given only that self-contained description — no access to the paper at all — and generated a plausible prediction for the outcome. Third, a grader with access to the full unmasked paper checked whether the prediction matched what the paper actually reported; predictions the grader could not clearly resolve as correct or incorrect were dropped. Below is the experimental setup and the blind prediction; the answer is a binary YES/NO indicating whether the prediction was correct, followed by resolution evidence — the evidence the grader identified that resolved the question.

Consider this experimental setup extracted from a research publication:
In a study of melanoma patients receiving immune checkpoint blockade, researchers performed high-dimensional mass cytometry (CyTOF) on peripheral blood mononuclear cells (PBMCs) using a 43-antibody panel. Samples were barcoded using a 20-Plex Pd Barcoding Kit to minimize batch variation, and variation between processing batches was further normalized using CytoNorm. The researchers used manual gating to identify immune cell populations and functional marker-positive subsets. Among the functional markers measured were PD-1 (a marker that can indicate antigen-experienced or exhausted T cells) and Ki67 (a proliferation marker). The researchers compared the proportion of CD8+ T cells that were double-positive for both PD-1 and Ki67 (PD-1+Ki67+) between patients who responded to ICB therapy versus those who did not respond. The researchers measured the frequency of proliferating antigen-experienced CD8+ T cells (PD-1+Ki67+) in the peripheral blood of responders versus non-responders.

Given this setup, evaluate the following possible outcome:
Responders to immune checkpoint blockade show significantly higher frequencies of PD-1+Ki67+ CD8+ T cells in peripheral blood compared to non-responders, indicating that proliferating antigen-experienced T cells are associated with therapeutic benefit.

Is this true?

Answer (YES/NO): NO